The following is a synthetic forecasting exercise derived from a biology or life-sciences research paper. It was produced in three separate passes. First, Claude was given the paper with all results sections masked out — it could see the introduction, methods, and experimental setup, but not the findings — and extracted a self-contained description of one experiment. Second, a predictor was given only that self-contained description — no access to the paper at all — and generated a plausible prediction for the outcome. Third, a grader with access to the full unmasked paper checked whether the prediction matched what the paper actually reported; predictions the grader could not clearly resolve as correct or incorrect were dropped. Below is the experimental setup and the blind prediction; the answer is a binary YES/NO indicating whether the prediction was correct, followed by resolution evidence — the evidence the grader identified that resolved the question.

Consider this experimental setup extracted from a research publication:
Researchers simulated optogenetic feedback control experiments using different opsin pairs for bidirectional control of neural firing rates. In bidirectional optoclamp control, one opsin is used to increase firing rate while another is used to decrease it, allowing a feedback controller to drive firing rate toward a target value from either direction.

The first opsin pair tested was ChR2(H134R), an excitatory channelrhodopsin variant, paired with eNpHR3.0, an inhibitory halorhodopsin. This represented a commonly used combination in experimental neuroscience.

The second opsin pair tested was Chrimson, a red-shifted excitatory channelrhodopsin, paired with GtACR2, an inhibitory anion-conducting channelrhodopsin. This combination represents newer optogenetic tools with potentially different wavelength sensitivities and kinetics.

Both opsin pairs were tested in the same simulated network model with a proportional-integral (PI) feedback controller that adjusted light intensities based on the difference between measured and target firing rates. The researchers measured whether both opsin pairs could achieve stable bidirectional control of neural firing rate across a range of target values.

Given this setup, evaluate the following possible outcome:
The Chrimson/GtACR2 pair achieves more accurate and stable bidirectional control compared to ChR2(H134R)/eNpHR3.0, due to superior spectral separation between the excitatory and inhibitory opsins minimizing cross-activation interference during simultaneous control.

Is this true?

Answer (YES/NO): NO